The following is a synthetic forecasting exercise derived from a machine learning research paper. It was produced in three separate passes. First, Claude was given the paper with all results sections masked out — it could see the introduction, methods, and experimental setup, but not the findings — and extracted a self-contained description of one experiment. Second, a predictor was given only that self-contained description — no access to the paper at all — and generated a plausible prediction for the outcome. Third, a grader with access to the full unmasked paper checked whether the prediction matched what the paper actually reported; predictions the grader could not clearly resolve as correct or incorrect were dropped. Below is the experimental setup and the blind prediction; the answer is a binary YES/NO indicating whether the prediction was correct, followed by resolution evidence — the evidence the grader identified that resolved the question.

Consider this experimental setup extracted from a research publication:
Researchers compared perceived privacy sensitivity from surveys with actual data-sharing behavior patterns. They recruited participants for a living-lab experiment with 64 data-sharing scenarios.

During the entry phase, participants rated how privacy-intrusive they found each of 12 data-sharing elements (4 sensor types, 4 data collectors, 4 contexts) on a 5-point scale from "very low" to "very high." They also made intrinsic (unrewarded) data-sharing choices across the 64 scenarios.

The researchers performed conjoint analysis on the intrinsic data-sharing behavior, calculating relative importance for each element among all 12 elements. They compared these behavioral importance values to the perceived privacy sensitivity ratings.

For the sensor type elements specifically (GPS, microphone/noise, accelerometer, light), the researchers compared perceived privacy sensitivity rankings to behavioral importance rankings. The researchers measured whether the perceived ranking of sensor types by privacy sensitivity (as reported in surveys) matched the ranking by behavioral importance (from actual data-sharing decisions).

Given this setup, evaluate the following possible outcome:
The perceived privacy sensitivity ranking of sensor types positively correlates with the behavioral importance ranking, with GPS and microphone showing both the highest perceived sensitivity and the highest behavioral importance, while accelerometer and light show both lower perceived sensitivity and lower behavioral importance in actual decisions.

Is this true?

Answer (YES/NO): YES